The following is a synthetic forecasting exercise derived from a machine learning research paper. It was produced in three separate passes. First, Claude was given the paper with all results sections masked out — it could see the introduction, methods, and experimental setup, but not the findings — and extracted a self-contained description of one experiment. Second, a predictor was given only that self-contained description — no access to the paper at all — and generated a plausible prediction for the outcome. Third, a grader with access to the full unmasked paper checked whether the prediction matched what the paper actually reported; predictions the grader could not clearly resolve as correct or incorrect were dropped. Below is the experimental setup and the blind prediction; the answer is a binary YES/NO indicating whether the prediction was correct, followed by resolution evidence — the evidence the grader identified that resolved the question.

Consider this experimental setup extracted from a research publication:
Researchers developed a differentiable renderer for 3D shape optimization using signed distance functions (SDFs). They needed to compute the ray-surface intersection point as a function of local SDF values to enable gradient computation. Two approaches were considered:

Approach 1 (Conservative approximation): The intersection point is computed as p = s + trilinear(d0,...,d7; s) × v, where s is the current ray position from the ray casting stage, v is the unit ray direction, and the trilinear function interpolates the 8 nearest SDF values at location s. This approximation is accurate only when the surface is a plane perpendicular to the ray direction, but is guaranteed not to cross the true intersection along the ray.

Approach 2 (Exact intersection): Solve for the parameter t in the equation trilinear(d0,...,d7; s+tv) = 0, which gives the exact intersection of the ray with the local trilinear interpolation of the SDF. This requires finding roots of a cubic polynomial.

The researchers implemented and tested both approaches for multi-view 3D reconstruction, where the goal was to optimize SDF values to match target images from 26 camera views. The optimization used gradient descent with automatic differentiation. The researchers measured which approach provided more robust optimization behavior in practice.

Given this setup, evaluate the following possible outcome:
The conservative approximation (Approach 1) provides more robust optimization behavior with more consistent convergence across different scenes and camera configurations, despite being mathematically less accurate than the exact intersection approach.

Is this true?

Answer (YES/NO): YES